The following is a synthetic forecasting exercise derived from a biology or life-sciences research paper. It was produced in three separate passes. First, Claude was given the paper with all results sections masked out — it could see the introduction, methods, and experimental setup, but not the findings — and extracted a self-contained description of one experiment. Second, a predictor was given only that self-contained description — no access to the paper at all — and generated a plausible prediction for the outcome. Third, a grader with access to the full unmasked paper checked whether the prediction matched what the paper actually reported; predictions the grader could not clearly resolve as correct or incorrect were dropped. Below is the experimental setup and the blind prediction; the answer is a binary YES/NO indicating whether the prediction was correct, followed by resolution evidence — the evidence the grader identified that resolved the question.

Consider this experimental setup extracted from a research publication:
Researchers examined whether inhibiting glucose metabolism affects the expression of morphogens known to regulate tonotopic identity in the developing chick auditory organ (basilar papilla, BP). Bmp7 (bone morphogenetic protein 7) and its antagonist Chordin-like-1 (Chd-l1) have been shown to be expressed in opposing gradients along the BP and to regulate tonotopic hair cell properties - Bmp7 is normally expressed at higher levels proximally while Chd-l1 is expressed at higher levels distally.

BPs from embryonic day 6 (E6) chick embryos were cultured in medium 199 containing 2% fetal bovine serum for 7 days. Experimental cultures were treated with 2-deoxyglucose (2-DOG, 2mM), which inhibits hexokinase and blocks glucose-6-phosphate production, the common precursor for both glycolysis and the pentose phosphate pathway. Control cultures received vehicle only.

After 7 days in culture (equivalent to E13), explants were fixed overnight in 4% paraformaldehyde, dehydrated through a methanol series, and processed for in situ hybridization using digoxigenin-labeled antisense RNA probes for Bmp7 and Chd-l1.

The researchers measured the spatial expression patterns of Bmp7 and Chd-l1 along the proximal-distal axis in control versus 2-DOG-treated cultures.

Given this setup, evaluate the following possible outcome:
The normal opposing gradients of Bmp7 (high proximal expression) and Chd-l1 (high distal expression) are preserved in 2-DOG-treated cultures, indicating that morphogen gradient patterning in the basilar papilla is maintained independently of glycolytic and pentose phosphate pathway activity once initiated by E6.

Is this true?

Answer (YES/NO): NO